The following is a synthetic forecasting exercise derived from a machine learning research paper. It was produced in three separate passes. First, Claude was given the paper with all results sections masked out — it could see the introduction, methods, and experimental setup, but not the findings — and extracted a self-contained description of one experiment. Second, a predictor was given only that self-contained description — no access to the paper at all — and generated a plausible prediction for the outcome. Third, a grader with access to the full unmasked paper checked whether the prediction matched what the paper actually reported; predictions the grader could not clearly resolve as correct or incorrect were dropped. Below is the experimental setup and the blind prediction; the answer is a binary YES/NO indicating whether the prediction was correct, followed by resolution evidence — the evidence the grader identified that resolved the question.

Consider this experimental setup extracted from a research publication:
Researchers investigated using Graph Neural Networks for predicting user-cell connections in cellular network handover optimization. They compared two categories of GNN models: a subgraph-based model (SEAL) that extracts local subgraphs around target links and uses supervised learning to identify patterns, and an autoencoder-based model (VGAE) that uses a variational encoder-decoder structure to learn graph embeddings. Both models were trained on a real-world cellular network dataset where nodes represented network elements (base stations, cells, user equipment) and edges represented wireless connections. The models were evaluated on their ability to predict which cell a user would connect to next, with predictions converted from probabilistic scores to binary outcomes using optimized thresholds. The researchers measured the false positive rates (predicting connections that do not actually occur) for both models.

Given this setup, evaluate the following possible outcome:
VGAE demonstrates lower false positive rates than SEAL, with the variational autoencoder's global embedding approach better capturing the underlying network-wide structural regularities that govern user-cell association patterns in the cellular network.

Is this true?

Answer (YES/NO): NO